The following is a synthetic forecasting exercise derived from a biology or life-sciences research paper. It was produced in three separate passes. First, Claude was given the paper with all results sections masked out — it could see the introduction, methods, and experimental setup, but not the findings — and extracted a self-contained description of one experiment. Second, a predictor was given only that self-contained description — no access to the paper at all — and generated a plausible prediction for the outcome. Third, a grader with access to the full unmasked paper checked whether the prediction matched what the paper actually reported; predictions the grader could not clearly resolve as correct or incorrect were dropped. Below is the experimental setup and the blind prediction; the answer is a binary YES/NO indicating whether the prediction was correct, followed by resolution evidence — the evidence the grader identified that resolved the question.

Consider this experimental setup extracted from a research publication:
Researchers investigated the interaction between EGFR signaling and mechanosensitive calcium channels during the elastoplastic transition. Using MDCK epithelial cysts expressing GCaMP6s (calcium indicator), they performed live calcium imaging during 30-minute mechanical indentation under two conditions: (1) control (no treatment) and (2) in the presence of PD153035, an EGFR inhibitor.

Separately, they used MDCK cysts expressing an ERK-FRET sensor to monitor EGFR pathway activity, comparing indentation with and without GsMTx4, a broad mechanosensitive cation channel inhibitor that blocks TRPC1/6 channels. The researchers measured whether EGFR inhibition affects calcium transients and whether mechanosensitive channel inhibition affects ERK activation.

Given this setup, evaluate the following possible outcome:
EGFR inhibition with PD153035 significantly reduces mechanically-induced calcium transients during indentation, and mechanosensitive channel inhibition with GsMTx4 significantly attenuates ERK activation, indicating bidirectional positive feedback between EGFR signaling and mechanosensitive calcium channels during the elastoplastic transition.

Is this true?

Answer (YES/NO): NO